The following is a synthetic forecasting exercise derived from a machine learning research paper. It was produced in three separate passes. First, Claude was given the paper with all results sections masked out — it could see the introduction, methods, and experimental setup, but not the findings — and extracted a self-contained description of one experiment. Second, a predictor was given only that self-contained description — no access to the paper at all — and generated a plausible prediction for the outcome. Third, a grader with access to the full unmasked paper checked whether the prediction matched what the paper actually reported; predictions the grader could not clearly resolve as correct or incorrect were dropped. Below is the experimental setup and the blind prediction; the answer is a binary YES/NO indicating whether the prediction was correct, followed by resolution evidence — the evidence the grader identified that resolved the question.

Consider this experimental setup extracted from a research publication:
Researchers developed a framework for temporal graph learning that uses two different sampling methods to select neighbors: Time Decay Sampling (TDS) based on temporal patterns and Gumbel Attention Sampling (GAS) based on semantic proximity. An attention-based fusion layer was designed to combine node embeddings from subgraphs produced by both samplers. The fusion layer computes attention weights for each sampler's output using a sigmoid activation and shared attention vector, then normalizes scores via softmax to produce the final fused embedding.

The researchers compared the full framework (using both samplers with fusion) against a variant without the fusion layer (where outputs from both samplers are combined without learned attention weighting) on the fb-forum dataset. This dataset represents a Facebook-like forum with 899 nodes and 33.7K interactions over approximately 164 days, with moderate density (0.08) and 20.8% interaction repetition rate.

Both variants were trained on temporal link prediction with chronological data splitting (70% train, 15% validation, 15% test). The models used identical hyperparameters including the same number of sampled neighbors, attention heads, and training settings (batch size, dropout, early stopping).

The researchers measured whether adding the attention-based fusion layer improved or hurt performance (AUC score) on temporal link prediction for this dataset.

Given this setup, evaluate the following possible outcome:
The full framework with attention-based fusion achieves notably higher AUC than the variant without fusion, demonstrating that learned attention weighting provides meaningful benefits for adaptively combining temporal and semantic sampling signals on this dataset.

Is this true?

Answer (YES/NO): NO